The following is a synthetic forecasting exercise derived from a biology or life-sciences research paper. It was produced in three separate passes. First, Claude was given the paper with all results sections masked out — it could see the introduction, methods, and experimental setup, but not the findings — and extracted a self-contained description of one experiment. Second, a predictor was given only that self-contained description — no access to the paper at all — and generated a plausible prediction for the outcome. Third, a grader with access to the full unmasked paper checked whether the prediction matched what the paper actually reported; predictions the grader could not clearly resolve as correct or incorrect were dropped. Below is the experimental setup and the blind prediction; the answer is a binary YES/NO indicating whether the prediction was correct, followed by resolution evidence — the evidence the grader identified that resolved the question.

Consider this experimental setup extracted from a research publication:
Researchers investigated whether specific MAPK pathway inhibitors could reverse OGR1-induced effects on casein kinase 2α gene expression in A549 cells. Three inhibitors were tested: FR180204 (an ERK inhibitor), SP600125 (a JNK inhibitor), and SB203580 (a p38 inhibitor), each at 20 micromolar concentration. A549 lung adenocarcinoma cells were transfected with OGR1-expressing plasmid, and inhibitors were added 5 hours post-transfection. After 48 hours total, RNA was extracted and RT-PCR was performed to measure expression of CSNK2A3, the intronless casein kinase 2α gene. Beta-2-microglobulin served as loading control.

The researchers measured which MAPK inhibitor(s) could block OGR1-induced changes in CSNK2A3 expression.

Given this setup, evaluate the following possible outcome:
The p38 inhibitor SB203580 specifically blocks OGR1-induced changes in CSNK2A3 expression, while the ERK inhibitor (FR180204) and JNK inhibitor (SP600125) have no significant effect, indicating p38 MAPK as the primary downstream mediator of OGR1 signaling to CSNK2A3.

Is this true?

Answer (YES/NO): NO